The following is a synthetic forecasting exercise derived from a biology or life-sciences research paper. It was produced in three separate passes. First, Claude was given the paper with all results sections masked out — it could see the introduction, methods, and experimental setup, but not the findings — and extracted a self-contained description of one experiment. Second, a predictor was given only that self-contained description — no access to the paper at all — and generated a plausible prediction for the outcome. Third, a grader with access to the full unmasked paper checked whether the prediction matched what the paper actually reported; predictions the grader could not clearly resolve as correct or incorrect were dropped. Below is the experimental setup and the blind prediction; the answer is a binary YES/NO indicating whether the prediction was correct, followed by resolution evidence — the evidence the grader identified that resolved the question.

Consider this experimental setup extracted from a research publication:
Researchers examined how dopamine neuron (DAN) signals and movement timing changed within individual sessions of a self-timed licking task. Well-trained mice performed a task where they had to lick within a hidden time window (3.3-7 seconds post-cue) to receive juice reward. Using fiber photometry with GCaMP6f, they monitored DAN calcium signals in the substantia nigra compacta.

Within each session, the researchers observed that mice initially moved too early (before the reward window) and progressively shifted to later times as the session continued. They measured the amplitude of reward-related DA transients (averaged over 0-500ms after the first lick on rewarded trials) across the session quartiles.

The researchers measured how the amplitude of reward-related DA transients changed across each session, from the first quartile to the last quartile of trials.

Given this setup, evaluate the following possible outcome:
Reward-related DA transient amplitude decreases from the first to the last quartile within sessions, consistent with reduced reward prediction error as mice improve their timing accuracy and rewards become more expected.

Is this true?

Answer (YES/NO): YES